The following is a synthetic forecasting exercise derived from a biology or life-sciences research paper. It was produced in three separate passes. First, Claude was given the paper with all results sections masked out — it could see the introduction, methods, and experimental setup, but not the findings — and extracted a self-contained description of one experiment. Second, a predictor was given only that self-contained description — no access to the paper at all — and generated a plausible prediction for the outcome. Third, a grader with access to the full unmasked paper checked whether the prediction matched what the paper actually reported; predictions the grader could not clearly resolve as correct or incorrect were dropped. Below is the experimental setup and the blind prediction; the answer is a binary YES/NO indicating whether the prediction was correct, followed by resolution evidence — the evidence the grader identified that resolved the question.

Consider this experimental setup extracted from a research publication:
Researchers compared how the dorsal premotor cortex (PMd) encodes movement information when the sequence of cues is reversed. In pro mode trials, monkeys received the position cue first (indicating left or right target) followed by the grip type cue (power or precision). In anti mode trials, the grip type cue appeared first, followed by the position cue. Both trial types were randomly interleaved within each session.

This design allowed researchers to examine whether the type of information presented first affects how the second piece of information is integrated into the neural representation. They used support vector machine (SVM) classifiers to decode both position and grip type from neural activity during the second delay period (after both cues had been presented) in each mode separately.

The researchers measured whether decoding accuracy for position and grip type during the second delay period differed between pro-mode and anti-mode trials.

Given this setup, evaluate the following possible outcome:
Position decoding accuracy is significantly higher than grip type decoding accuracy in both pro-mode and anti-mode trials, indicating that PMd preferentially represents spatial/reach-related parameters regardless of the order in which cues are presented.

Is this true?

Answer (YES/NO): NO